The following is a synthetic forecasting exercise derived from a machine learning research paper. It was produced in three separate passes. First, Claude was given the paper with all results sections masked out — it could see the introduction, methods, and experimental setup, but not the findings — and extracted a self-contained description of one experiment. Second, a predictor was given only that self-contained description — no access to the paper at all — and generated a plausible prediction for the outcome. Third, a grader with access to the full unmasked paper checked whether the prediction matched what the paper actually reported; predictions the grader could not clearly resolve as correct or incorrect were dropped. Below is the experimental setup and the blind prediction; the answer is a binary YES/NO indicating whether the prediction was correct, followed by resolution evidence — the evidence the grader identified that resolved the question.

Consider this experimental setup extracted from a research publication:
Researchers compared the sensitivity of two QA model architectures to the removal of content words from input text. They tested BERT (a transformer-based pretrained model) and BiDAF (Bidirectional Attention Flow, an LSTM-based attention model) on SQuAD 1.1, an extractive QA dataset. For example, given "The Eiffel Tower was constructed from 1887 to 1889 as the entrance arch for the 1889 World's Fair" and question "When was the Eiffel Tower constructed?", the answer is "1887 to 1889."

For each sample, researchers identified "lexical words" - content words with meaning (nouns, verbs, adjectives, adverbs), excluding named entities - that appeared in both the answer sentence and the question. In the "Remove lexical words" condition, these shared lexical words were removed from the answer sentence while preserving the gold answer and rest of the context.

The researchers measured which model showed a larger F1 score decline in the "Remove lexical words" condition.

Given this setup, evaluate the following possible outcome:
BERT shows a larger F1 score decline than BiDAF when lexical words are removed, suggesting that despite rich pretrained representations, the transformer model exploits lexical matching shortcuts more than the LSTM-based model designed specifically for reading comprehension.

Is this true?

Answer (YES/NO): NO